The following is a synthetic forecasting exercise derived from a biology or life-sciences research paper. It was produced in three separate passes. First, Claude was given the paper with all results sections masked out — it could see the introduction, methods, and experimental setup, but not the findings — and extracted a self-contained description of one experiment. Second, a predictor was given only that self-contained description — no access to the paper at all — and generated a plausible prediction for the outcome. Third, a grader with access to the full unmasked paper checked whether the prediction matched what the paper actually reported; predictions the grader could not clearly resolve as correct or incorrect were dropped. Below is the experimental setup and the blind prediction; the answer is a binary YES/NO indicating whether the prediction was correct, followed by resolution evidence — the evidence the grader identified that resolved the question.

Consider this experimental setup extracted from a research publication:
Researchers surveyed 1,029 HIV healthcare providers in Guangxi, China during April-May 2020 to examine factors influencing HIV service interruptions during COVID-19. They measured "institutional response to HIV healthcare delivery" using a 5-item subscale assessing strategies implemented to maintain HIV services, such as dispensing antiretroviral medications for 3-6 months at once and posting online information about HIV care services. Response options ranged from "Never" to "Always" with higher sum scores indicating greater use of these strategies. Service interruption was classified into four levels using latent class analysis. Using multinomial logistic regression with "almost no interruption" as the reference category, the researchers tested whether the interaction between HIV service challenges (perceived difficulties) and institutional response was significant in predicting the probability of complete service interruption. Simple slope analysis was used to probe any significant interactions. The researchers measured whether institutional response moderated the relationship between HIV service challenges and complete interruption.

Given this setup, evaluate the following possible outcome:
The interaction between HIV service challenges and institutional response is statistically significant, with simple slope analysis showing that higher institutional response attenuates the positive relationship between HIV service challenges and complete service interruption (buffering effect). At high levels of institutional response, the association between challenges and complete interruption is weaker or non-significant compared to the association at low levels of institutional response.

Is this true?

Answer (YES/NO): YES